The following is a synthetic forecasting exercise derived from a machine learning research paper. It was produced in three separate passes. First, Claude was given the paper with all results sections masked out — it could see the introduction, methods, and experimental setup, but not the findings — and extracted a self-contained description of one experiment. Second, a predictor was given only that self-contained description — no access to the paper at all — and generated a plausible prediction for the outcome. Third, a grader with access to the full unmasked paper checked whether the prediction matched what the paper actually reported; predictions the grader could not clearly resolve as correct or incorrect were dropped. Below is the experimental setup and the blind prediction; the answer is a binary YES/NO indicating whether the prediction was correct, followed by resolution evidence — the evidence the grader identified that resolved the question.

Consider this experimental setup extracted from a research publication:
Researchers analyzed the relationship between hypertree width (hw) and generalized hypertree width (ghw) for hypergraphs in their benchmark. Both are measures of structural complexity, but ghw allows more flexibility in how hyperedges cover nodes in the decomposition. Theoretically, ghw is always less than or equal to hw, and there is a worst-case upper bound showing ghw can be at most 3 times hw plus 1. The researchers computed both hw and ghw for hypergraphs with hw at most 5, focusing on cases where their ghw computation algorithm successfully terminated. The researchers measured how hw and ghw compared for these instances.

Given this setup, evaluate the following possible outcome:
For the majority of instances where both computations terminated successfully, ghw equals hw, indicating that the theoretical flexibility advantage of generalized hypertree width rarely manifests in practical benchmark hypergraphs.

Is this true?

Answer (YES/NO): YES